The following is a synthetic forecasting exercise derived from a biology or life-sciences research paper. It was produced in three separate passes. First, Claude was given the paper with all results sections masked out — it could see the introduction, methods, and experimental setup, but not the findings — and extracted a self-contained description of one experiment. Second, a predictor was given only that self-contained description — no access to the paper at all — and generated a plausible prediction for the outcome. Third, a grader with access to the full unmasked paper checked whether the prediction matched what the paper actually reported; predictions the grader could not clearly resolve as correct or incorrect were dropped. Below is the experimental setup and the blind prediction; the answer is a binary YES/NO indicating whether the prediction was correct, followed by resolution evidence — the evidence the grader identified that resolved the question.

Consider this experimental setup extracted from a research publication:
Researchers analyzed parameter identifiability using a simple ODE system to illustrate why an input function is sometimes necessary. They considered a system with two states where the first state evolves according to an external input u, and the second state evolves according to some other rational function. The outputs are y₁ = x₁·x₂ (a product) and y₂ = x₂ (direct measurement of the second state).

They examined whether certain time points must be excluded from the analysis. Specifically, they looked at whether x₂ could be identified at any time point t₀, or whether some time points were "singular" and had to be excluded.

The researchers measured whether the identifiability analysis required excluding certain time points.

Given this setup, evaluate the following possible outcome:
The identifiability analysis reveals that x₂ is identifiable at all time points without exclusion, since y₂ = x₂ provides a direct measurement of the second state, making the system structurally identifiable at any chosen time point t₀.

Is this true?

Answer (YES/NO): NO